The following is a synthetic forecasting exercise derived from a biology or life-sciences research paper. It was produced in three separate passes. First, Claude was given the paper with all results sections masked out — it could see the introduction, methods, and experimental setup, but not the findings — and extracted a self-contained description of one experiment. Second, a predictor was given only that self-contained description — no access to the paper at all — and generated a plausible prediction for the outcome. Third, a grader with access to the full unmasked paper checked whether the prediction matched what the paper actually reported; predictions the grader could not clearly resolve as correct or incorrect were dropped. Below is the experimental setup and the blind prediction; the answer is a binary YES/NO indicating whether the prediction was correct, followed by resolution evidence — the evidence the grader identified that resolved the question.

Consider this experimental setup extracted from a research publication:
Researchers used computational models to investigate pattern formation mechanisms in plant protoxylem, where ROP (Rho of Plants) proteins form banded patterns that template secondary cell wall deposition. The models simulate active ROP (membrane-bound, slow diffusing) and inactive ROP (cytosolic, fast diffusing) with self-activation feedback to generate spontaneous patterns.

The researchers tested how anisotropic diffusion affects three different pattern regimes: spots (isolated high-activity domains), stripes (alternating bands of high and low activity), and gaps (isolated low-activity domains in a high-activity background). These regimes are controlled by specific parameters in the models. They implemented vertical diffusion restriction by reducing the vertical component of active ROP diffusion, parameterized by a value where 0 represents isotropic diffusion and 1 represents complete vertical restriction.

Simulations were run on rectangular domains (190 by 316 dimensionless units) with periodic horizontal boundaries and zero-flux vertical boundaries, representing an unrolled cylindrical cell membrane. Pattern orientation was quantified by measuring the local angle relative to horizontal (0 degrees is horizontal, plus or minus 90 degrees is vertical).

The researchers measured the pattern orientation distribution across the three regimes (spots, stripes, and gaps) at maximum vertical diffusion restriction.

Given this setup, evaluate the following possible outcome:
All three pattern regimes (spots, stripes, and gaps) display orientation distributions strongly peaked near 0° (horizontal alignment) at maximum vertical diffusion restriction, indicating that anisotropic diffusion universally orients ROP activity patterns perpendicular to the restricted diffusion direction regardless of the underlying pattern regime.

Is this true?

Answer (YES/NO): YES